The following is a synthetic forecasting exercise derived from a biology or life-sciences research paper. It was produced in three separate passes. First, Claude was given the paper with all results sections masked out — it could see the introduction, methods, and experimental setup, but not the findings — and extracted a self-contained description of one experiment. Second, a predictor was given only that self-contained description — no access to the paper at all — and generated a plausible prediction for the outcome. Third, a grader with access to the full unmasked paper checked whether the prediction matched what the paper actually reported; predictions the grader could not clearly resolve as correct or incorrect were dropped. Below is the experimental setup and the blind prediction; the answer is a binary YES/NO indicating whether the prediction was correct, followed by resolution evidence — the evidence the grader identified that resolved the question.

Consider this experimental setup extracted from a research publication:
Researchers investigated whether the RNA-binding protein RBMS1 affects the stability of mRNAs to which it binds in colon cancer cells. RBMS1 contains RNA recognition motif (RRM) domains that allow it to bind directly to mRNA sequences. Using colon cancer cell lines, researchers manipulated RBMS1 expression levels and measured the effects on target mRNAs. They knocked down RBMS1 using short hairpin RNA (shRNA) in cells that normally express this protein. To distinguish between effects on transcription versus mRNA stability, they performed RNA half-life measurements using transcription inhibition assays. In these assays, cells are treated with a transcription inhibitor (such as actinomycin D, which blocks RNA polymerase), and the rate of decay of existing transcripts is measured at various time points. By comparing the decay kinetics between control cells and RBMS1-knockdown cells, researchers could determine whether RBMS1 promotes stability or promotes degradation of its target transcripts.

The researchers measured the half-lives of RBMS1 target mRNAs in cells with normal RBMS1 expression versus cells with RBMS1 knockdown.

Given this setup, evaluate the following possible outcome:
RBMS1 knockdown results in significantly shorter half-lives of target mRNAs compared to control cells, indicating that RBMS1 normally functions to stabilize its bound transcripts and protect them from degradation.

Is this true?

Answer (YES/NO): YES